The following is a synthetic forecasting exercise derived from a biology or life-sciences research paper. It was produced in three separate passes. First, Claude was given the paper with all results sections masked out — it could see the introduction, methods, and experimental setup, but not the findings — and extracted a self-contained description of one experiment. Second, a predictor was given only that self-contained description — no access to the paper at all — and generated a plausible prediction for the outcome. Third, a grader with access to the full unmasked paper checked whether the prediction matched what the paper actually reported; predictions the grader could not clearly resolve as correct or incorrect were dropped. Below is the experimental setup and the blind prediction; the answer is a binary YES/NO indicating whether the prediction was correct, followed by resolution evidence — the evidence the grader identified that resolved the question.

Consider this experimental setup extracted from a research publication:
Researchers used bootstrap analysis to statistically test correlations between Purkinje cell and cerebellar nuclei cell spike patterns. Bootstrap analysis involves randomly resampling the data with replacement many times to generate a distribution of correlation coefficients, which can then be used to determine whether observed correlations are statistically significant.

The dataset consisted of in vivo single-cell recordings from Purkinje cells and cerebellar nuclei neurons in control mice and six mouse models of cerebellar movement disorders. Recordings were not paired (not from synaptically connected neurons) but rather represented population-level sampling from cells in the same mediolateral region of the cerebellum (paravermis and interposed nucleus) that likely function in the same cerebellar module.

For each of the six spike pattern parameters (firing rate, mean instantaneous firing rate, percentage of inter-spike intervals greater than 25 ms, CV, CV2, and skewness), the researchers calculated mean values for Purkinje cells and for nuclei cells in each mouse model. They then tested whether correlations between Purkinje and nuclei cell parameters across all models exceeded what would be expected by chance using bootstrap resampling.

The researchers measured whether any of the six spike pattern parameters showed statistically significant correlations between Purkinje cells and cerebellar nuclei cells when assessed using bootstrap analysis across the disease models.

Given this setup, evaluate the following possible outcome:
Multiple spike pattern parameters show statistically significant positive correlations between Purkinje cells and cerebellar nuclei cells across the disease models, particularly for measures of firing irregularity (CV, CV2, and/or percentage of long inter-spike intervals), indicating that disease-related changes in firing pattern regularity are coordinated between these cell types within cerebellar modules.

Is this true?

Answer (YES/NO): NO